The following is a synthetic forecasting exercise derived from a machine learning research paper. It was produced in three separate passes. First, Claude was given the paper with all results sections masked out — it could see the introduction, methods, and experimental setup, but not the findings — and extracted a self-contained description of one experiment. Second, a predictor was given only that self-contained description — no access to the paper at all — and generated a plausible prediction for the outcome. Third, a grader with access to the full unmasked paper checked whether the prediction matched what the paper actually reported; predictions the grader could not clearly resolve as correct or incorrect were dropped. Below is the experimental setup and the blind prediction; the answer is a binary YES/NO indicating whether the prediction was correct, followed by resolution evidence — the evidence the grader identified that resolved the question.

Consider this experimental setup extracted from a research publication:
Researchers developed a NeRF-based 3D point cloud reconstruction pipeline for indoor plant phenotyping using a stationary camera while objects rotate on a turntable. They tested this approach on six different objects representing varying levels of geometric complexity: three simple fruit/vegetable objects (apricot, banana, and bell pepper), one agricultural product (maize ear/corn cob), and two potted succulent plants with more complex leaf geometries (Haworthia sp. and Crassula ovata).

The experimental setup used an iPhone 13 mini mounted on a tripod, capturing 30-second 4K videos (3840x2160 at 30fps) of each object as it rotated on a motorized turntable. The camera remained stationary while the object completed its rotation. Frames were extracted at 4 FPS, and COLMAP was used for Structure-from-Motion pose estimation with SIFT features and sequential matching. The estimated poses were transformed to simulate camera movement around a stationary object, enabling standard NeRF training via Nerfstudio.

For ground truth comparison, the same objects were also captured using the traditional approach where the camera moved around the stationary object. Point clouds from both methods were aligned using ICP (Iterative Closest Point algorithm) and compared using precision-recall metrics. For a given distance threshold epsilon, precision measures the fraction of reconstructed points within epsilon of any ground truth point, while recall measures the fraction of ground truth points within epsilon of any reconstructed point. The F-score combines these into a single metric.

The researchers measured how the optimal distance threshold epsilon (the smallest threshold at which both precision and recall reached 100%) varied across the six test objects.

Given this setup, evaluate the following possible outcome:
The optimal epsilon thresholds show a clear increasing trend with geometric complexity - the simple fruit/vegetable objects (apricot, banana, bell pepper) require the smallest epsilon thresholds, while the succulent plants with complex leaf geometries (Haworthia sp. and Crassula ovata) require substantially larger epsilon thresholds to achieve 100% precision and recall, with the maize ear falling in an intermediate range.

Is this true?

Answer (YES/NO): NO